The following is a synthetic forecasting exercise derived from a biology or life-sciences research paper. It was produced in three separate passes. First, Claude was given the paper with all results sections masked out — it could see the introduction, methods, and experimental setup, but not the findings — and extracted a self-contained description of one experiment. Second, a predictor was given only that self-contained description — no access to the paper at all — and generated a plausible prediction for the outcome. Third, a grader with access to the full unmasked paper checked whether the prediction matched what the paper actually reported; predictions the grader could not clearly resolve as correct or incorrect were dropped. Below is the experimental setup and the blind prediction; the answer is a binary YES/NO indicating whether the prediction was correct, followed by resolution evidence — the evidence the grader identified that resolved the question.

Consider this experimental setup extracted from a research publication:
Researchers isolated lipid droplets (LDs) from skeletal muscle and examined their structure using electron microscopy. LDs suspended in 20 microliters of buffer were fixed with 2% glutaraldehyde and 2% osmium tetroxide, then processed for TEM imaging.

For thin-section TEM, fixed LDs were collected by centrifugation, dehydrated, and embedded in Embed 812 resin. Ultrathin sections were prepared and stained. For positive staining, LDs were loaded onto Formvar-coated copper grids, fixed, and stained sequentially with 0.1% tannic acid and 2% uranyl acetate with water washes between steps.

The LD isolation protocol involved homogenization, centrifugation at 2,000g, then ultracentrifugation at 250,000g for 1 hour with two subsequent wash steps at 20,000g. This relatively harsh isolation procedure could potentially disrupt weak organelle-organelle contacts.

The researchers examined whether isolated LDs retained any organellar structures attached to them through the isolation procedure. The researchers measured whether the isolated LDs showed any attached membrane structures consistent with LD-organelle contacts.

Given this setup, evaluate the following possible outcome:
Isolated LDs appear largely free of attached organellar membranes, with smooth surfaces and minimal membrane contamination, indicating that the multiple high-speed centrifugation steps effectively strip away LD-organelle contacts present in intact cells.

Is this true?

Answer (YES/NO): NO